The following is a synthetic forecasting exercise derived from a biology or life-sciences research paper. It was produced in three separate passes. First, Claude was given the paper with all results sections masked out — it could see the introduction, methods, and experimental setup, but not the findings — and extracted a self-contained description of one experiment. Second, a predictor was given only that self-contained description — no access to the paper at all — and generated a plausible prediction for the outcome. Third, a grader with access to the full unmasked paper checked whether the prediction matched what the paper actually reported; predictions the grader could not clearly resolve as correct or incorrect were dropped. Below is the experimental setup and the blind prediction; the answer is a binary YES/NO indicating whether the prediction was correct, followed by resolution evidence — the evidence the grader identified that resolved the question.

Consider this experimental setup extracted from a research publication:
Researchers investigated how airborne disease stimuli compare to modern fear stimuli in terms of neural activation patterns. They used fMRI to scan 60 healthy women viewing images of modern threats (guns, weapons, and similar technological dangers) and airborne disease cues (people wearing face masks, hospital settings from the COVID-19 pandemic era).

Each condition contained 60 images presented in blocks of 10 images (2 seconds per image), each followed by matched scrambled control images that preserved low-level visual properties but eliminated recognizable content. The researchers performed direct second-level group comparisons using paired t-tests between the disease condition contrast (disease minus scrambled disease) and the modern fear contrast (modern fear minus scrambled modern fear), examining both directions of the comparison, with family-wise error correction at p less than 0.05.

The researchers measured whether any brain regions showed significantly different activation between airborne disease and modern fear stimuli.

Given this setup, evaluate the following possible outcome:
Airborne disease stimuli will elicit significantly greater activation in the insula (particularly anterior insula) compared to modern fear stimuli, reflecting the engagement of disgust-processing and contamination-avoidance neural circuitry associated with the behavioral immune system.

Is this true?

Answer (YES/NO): NO